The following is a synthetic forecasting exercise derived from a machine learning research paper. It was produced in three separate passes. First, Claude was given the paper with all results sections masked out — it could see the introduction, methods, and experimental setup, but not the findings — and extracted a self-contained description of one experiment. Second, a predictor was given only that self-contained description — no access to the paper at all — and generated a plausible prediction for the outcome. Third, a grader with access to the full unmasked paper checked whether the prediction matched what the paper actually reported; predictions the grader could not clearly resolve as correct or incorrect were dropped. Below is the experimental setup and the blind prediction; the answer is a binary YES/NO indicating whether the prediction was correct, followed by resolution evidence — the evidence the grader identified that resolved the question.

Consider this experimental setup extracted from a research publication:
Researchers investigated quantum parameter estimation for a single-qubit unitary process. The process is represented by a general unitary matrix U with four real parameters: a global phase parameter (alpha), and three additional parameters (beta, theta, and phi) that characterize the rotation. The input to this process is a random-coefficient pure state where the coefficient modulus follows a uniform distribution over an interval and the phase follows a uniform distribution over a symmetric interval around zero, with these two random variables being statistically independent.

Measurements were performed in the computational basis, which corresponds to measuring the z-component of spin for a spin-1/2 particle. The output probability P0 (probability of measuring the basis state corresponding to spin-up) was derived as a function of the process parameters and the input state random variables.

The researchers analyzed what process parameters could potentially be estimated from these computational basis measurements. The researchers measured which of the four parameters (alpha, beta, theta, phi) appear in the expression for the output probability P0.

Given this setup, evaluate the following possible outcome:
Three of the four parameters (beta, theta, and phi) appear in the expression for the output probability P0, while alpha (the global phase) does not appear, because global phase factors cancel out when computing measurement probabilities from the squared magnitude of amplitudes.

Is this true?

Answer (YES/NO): NO